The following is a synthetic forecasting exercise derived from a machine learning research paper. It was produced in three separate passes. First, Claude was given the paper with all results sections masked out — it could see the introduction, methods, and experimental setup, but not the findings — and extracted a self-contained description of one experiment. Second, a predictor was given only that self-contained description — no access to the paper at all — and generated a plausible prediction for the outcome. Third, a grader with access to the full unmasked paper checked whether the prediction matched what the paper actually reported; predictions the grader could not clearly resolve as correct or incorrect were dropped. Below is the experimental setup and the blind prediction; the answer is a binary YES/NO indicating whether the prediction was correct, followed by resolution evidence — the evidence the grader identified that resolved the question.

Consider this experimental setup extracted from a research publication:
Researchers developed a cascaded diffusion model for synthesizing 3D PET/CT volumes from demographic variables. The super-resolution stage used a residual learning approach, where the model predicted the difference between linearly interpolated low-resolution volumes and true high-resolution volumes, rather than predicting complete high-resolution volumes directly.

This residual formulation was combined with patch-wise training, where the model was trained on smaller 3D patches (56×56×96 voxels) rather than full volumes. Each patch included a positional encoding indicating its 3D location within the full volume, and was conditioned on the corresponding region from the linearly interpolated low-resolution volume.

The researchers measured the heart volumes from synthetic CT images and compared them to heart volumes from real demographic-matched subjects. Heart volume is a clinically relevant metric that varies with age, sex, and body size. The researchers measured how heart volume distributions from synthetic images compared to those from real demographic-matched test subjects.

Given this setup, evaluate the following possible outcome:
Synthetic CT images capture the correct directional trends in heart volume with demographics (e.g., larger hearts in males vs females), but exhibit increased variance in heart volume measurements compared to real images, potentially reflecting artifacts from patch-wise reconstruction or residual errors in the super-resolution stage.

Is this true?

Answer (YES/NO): NO